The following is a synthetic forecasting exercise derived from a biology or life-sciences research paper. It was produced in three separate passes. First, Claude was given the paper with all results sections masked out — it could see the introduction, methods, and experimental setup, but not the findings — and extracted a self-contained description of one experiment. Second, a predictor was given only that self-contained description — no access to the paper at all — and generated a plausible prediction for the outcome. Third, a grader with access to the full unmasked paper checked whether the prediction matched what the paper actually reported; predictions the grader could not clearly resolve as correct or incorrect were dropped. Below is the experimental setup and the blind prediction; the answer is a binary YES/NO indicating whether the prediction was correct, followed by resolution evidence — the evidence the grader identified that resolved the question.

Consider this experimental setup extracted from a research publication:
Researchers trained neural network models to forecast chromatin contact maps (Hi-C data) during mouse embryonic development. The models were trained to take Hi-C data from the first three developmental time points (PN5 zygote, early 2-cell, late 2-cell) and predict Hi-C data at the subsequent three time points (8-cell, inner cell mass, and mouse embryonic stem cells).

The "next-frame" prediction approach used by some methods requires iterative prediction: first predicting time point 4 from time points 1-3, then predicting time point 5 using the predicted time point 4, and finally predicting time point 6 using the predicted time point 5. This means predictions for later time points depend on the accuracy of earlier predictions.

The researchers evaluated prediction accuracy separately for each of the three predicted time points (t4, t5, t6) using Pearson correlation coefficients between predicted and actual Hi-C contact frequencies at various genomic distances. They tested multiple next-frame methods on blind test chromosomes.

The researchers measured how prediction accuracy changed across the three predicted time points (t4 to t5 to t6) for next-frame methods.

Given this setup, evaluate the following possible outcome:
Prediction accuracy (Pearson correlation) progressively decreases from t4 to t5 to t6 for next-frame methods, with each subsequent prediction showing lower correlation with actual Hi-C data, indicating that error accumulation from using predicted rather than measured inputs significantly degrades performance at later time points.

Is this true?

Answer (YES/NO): NO